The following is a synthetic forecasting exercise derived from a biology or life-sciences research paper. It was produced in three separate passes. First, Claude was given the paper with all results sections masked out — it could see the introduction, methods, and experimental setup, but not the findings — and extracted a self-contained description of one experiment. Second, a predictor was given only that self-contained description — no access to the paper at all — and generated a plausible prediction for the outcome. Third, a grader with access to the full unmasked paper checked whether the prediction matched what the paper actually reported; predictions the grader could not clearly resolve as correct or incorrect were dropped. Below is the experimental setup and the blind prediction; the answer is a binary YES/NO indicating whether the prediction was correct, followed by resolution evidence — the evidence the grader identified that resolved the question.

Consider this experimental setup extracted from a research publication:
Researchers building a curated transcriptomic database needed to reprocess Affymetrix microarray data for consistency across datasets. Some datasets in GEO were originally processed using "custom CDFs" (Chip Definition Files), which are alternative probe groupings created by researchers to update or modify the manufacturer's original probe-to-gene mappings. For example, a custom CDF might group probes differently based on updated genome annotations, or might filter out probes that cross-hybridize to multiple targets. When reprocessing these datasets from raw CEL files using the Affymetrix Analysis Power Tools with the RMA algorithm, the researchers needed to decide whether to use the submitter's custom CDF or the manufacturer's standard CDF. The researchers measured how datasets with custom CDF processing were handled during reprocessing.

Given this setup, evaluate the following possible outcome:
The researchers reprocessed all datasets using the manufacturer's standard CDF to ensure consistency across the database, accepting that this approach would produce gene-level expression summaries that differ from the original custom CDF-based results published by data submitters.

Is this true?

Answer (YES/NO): YES